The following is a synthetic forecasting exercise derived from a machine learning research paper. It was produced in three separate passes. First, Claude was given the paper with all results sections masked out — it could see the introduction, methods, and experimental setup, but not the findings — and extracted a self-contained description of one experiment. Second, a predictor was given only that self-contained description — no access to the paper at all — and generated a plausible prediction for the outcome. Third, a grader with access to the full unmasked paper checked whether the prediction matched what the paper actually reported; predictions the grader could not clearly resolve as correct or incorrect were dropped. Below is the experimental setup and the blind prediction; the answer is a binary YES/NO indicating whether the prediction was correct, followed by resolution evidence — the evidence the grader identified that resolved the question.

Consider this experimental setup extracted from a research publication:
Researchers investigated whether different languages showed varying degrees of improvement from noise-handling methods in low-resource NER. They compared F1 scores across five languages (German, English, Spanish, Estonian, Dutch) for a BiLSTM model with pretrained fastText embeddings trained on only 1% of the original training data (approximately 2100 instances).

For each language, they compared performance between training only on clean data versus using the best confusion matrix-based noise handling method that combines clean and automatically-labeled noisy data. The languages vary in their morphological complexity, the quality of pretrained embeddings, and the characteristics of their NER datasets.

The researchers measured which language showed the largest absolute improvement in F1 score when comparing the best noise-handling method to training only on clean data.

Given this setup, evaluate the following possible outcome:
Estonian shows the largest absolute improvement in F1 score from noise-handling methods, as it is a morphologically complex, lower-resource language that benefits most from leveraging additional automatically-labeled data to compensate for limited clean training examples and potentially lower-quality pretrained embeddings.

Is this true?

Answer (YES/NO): NO